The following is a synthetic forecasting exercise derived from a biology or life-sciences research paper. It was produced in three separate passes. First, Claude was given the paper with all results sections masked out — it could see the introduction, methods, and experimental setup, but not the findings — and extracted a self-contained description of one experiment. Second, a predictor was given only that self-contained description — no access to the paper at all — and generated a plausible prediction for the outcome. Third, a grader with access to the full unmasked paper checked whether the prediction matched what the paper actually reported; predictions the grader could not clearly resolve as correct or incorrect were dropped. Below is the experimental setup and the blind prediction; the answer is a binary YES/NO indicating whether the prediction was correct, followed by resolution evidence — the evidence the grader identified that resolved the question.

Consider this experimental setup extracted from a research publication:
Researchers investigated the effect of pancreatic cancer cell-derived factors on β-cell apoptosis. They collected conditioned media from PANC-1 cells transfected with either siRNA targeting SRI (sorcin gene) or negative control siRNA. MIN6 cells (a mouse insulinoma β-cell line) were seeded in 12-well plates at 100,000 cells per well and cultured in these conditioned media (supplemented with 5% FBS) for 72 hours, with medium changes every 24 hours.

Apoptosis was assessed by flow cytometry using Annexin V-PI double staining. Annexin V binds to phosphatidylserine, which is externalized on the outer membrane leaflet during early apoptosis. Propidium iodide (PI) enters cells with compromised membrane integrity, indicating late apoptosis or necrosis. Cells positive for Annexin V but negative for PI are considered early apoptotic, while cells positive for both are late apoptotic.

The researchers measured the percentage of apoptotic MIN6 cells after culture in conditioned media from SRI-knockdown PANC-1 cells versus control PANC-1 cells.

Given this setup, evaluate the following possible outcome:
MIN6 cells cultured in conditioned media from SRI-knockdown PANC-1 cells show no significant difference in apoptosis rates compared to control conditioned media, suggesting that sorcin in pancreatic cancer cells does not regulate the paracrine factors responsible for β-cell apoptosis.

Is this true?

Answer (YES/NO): NO